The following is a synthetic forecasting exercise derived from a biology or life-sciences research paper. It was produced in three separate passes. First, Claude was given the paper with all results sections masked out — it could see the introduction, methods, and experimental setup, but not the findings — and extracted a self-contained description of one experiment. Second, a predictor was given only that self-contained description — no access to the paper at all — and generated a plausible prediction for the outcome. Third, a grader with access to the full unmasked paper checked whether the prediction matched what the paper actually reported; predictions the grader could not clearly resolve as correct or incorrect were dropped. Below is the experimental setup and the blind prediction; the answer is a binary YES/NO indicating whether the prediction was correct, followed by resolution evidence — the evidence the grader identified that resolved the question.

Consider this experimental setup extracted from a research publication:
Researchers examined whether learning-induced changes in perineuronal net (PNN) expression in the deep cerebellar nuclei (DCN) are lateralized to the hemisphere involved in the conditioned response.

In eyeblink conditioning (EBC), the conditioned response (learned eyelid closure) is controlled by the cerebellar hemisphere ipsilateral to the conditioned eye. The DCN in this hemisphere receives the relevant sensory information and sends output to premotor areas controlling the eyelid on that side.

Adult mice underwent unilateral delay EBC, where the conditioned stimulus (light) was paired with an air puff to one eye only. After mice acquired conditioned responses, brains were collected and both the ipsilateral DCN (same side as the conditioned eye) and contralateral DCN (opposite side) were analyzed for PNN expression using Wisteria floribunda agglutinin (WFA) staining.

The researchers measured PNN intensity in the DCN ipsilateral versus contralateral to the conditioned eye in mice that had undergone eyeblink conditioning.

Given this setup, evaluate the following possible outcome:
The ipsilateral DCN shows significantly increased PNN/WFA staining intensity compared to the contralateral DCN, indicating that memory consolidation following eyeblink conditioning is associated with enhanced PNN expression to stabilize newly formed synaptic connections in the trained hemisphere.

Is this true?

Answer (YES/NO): NO